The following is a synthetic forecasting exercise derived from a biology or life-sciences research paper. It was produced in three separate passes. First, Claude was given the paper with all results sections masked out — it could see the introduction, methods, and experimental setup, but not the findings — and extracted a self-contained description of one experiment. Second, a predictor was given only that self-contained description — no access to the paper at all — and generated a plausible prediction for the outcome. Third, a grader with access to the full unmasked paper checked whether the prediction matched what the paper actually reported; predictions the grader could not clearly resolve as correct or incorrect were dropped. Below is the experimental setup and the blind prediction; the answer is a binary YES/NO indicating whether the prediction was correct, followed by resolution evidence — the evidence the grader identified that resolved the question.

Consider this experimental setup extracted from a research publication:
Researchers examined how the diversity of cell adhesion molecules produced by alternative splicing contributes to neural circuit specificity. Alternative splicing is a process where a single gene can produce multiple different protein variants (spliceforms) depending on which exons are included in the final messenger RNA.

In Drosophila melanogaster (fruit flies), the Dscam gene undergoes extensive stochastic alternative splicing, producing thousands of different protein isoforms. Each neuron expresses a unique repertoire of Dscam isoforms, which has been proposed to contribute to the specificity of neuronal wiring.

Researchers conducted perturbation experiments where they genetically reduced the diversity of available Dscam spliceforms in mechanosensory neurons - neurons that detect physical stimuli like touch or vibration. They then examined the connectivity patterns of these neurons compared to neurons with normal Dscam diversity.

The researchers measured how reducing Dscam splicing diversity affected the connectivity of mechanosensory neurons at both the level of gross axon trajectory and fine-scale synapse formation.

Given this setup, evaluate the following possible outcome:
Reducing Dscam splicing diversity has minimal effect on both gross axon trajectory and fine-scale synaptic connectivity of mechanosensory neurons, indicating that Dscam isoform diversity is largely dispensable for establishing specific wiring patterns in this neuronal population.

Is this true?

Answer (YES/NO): NO